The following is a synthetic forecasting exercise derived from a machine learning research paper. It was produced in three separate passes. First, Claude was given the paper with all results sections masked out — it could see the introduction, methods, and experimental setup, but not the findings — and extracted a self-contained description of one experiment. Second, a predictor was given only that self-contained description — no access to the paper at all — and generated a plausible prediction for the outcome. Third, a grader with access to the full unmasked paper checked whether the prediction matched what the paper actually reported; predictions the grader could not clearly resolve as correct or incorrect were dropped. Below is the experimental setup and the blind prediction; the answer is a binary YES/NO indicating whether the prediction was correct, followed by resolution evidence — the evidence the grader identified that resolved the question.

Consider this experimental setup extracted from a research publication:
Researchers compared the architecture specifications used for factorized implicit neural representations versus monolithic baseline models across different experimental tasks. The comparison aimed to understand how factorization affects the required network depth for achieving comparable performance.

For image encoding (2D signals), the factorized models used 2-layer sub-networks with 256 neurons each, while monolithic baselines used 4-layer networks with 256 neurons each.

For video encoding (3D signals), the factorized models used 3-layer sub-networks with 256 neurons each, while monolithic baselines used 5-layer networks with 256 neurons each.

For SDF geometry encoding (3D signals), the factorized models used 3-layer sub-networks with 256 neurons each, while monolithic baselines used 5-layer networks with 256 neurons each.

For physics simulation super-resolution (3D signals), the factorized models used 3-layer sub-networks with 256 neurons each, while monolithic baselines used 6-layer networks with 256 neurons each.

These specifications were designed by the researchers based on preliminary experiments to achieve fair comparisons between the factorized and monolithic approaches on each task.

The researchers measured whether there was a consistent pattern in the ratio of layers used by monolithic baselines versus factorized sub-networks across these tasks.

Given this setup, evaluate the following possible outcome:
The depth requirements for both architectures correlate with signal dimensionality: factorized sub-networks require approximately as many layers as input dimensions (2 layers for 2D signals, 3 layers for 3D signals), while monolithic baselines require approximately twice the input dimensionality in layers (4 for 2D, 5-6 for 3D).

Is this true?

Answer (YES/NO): YES